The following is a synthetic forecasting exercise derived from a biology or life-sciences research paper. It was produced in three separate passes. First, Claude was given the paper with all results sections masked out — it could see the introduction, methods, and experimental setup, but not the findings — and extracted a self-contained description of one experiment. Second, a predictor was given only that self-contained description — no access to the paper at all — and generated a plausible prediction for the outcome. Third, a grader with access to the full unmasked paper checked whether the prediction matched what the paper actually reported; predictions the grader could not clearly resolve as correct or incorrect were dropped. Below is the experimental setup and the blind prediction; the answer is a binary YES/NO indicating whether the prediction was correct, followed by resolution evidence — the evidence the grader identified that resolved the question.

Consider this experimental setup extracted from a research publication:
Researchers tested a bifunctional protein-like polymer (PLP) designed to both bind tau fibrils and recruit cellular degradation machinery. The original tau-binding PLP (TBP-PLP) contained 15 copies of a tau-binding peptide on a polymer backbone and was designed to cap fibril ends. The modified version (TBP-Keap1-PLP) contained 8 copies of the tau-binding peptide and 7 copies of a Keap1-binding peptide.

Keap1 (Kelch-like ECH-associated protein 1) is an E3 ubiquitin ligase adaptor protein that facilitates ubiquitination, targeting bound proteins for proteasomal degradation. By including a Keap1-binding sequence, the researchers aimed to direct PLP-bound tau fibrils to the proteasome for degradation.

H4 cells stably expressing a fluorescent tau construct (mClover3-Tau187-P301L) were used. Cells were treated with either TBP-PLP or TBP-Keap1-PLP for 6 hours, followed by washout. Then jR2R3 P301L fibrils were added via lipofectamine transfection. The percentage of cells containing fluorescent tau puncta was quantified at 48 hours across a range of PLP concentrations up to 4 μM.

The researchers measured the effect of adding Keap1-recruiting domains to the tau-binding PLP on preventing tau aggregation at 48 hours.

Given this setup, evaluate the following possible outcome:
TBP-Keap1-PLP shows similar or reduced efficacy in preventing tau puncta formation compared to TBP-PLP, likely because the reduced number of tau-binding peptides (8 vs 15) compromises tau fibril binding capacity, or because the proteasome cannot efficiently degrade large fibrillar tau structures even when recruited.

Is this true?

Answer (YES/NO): NO